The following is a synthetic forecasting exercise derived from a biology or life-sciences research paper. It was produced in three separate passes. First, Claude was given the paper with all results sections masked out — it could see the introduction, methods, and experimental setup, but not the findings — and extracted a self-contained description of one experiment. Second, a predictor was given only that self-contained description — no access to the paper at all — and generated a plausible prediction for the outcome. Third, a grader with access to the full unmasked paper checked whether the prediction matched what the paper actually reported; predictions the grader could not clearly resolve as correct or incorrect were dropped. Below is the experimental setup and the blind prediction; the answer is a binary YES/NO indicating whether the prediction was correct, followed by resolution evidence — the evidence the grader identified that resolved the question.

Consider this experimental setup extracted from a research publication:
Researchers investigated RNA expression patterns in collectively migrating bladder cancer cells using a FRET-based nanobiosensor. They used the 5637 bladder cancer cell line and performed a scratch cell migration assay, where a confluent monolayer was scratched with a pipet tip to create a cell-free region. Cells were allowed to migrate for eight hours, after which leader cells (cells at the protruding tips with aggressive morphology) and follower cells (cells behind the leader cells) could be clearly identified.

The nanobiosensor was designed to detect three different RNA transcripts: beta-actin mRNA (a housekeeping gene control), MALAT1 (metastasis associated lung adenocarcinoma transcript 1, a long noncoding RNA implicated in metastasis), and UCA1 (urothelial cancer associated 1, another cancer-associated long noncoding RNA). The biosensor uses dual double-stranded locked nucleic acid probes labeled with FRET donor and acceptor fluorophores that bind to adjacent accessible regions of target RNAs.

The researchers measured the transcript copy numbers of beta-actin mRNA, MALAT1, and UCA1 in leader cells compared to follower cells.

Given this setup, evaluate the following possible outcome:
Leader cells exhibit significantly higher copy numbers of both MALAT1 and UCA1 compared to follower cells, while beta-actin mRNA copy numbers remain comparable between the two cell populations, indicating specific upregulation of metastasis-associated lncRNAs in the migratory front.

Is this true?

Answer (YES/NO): NO